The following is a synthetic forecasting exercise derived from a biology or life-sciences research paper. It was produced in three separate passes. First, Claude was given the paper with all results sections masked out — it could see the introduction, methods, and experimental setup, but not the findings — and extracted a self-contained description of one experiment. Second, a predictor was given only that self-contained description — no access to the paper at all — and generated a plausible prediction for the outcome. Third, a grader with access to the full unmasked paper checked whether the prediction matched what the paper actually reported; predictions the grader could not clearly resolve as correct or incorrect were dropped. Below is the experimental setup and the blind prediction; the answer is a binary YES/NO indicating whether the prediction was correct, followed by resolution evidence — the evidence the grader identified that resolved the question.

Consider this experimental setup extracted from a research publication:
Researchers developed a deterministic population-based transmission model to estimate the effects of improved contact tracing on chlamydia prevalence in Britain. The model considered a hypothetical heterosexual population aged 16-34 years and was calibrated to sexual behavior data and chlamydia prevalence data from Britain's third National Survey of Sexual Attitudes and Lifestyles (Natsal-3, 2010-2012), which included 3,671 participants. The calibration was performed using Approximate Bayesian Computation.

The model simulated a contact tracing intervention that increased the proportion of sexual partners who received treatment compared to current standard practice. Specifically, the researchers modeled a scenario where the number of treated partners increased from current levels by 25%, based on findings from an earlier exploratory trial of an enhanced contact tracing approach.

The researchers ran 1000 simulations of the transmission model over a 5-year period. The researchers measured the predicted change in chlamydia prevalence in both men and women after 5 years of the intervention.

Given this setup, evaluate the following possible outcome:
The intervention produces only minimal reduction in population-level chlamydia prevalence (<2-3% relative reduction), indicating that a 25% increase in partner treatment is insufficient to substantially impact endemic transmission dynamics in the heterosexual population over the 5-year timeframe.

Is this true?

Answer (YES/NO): NO